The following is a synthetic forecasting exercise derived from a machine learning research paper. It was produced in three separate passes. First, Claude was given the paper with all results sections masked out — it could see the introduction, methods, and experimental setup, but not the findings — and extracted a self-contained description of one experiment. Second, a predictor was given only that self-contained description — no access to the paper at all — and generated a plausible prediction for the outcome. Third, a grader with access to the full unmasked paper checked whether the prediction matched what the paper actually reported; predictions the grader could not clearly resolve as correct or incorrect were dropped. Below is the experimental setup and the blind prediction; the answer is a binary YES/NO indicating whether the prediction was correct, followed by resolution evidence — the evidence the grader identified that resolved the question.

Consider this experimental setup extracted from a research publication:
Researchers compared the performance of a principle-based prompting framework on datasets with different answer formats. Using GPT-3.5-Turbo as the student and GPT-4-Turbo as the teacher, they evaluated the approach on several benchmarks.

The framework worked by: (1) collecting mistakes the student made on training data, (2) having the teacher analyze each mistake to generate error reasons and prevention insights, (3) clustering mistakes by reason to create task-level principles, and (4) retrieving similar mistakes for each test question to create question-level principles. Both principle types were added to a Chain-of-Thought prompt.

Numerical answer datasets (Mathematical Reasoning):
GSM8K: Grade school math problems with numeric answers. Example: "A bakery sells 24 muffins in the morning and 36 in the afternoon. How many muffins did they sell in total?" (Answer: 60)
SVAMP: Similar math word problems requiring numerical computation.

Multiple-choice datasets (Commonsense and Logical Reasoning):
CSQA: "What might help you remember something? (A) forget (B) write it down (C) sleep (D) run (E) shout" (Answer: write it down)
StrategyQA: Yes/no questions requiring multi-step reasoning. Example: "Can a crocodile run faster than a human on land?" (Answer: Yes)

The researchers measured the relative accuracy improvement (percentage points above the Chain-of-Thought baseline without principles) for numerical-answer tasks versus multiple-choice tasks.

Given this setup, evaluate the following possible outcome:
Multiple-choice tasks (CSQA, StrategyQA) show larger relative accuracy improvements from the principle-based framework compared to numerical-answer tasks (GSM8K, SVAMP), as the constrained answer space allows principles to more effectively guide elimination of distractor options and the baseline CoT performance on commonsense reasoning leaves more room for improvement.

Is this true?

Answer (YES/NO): NO